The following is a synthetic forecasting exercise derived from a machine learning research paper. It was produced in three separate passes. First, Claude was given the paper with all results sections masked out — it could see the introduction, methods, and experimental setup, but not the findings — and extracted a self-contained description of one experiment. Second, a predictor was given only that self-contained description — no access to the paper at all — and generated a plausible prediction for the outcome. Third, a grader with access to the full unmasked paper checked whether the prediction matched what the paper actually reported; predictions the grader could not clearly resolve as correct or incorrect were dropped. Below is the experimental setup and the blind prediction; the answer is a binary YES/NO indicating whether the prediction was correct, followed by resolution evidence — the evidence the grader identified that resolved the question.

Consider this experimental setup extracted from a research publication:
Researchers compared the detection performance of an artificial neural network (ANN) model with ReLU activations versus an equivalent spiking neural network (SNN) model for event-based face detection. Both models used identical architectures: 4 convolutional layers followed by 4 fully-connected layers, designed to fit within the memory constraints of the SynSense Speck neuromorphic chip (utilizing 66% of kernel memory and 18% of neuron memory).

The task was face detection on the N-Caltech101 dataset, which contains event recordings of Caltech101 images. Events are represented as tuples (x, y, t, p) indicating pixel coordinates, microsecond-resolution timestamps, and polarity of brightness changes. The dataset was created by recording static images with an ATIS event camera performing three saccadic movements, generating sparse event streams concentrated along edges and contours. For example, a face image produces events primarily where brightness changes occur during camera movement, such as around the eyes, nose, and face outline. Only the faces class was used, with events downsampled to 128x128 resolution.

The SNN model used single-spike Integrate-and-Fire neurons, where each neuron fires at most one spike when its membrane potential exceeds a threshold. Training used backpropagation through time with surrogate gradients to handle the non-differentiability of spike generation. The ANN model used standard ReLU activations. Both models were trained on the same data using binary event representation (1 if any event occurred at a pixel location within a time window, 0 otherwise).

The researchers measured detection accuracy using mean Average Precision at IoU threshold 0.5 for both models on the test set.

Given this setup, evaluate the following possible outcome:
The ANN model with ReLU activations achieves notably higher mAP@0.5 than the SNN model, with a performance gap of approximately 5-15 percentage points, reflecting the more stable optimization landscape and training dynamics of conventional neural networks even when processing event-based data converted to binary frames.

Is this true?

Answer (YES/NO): NO